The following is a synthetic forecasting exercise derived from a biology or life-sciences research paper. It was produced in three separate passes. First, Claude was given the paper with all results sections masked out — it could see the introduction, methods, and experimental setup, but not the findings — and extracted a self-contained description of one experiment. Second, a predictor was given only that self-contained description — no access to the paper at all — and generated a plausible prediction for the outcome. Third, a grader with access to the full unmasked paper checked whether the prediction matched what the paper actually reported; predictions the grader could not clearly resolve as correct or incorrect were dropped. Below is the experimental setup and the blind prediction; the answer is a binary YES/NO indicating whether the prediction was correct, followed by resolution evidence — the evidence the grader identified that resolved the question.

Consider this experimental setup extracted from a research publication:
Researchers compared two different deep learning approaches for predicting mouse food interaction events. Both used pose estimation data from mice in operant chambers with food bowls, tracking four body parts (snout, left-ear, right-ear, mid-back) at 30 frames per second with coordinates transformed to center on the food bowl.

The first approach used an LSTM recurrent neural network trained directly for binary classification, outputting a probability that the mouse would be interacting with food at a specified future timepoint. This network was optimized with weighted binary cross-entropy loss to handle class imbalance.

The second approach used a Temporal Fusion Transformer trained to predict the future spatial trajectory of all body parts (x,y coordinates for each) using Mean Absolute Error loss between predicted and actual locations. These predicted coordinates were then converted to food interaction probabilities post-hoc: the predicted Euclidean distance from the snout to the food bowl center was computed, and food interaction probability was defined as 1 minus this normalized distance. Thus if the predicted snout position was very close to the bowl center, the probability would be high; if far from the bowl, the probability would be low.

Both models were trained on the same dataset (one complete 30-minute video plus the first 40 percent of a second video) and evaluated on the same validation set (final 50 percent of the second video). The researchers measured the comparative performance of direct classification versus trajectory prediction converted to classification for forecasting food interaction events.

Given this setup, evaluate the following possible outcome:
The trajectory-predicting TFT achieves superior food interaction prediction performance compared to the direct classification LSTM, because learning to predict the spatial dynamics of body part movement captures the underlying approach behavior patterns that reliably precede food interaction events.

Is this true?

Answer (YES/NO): NO